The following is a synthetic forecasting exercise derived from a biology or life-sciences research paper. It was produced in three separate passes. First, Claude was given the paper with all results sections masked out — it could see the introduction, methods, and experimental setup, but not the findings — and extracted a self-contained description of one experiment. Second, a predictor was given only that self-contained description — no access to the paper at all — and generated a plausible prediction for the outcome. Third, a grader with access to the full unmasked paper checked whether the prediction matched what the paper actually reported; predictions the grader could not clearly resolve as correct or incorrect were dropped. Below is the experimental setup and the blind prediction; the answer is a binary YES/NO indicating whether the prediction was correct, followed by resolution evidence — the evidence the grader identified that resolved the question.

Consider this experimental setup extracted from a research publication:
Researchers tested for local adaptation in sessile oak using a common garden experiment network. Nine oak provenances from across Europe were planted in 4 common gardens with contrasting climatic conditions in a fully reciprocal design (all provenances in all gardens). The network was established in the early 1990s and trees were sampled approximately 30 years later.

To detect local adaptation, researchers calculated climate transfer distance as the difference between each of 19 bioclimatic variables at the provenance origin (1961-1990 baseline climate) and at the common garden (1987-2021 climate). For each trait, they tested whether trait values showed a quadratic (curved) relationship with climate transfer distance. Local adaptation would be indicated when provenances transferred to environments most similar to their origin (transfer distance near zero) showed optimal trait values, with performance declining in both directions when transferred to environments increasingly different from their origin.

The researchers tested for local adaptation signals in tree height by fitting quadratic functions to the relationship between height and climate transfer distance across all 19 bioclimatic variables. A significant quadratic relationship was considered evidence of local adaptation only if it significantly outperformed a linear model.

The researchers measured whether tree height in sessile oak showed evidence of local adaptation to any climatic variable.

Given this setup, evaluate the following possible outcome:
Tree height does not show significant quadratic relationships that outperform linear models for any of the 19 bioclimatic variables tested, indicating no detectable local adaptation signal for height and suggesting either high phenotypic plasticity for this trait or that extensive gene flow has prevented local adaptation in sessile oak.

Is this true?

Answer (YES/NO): NO